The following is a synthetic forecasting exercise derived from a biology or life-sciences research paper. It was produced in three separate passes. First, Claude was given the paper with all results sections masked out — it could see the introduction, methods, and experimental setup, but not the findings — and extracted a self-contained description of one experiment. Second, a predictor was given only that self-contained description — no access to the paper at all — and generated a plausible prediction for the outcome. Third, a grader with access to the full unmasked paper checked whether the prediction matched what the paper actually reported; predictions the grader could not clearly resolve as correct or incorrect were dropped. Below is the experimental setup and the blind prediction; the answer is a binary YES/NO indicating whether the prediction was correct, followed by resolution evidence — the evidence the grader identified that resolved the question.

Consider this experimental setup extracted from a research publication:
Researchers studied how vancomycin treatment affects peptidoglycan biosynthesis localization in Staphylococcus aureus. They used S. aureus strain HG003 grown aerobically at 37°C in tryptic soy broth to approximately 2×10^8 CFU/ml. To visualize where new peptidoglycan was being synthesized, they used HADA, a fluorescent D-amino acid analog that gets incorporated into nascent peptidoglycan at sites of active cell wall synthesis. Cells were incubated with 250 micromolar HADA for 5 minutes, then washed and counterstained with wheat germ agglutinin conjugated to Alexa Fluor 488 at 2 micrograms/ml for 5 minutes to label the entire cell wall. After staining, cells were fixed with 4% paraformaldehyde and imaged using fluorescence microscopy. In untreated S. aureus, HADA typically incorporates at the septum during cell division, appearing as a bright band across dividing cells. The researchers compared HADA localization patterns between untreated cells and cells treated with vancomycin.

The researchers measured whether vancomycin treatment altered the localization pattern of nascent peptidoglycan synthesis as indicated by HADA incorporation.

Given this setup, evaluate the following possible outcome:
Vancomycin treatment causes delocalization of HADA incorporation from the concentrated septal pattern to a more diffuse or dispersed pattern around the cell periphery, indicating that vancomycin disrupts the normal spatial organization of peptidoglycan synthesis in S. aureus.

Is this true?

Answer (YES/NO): NO